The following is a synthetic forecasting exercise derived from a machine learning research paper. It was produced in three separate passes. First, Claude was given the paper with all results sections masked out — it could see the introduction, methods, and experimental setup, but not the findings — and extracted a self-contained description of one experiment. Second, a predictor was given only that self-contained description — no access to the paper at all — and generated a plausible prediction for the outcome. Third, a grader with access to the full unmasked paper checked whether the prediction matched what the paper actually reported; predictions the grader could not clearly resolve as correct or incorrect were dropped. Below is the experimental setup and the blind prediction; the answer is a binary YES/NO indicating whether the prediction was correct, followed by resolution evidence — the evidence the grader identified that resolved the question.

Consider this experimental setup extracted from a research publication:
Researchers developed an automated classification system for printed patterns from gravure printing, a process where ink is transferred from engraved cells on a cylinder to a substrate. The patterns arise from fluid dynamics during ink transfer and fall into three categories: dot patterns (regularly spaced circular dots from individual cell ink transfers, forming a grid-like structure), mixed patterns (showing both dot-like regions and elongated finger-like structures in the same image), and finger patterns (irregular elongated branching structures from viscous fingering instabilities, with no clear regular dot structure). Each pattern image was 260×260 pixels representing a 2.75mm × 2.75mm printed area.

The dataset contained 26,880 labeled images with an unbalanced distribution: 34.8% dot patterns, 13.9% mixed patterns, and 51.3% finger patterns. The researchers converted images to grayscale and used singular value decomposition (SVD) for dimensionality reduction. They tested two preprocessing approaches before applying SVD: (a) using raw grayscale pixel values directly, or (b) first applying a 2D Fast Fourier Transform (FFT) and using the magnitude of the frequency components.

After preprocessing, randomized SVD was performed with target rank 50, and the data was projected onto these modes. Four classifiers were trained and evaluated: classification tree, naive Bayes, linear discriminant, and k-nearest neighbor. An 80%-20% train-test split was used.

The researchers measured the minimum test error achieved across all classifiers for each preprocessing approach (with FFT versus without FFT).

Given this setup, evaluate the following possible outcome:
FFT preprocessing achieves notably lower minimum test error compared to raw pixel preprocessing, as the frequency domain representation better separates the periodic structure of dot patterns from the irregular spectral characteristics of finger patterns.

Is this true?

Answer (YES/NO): YES